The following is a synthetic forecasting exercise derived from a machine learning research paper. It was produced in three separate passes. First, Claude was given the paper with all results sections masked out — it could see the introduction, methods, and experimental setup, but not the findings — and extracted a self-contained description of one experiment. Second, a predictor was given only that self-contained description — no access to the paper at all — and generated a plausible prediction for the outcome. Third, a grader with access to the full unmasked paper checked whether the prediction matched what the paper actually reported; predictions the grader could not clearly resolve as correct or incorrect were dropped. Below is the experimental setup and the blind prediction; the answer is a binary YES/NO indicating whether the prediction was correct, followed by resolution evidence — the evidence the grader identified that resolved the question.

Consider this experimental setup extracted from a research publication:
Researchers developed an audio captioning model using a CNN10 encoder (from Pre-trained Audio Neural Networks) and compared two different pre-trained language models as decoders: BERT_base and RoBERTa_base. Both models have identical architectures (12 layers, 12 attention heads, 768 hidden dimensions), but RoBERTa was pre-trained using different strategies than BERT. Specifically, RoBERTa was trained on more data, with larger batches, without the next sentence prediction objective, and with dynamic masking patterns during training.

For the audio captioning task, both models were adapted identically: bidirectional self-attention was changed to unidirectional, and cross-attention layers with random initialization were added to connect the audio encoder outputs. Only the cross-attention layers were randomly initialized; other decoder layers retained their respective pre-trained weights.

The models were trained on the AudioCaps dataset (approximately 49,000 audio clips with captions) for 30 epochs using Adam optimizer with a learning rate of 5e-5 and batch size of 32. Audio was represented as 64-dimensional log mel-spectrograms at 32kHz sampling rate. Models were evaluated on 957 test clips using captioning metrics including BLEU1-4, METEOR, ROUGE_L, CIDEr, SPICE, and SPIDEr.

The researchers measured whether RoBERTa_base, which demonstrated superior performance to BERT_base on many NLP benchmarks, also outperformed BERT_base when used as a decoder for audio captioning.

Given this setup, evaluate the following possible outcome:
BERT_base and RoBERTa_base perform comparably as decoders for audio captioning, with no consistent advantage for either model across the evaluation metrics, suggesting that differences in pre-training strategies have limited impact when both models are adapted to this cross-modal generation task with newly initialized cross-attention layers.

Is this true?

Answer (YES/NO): YES